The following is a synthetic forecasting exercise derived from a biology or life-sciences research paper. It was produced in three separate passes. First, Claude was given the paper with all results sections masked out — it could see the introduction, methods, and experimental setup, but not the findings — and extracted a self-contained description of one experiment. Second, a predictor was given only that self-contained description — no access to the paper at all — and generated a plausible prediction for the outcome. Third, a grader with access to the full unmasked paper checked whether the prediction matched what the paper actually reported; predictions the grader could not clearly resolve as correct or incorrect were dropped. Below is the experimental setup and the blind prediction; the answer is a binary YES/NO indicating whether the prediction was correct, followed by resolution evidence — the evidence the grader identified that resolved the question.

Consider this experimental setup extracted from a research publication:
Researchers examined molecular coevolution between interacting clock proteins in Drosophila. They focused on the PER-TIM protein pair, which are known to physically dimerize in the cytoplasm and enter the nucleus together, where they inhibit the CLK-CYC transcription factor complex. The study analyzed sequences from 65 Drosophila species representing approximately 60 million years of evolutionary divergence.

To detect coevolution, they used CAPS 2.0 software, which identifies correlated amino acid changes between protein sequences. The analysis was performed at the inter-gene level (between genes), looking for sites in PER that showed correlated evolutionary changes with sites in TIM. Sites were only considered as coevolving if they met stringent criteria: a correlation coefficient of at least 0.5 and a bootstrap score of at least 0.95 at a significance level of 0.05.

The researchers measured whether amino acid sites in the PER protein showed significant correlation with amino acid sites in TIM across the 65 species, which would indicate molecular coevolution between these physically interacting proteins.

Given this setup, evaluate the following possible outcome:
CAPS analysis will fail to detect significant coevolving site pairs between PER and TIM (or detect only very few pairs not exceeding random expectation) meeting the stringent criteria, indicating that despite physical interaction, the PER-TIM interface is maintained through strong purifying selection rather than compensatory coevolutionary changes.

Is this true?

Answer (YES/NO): YES